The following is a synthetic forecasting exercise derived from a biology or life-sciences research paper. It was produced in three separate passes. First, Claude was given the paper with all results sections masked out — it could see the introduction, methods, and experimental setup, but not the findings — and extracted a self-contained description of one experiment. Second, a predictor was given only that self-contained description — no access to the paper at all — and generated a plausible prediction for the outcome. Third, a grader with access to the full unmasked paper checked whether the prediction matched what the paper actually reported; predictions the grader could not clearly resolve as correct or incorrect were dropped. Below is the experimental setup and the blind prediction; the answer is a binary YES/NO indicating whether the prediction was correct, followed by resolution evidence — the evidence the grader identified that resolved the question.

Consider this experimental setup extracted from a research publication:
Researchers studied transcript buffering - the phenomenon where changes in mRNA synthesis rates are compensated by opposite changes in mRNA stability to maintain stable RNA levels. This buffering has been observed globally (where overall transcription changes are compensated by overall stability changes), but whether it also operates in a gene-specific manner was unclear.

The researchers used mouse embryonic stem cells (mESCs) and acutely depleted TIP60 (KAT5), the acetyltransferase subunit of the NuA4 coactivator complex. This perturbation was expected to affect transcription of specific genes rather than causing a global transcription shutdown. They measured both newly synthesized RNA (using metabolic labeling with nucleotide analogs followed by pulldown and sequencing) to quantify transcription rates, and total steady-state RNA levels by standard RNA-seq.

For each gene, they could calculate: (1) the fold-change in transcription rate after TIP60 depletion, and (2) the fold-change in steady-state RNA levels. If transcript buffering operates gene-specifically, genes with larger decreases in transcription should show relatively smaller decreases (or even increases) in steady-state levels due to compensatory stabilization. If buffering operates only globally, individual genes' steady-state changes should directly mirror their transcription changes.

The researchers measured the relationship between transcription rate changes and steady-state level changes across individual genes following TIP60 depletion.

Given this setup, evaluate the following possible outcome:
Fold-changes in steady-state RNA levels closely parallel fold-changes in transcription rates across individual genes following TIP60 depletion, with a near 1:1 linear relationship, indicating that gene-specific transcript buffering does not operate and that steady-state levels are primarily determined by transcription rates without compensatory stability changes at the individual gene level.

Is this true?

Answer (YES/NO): NO